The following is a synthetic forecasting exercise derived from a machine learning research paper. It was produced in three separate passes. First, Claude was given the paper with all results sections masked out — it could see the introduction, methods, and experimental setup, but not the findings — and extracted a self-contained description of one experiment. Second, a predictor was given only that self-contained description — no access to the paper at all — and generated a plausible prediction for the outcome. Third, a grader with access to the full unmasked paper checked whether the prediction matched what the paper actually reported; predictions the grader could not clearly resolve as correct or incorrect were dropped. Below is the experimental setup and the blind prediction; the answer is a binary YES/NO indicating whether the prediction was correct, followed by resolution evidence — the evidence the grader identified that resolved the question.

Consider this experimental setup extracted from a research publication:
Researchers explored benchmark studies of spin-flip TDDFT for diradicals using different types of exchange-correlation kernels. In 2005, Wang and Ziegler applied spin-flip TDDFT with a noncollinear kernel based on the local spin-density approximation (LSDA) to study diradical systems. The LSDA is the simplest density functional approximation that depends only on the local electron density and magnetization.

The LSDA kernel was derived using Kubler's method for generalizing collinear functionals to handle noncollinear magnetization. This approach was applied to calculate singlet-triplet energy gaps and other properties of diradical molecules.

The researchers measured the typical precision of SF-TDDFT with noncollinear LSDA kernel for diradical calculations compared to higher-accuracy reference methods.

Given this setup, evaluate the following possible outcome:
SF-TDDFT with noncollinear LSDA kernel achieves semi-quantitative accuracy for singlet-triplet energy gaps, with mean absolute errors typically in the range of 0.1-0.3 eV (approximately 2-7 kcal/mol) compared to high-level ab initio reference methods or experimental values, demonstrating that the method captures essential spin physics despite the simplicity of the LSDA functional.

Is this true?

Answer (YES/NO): YES